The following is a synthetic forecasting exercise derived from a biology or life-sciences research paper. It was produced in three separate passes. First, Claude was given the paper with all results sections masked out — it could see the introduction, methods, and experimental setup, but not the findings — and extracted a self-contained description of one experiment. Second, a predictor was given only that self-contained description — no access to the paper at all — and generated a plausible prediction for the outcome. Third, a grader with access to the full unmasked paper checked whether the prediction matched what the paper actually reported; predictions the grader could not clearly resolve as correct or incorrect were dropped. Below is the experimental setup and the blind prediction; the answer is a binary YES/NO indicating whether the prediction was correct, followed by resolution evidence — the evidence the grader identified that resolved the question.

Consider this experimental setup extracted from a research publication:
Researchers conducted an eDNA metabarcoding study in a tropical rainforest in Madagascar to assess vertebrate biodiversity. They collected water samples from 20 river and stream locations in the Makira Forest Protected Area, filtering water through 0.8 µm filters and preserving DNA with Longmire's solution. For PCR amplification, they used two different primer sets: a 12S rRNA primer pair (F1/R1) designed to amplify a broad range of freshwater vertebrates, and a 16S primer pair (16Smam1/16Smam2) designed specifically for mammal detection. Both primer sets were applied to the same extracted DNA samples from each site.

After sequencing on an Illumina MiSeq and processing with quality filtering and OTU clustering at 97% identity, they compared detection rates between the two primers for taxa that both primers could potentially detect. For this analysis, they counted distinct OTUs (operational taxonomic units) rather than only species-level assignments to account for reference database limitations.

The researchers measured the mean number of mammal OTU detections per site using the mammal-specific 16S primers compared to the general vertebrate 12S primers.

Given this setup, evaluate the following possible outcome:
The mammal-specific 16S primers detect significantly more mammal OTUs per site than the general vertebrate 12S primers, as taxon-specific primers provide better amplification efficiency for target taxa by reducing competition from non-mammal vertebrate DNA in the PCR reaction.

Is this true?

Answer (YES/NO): NO